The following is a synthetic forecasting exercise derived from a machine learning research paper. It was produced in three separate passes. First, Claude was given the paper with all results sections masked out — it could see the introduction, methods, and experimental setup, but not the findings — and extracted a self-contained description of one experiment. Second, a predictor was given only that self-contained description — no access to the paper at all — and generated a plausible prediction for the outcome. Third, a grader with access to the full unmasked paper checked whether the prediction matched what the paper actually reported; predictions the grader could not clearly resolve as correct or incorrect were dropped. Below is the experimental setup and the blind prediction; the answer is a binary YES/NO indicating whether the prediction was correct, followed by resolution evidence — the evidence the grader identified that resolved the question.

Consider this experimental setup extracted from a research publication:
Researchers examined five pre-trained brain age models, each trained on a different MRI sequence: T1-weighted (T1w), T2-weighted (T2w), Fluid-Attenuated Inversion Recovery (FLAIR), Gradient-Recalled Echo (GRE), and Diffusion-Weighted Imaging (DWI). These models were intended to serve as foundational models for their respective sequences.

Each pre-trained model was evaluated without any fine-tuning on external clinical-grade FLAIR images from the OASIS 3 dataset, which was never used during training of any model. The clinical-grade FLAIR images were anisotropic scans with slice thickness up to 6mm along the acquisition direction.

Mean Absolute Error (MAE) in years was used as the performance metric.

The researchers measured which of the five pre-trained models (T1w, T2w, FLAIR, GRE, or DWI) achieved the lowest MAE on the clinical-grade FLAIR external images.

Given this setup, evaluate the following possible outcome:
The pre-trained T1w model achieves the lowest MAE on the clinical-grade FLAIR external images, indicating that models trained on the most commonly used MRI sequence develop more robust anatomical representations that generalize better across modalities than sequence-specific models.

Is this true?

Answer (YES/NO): NO